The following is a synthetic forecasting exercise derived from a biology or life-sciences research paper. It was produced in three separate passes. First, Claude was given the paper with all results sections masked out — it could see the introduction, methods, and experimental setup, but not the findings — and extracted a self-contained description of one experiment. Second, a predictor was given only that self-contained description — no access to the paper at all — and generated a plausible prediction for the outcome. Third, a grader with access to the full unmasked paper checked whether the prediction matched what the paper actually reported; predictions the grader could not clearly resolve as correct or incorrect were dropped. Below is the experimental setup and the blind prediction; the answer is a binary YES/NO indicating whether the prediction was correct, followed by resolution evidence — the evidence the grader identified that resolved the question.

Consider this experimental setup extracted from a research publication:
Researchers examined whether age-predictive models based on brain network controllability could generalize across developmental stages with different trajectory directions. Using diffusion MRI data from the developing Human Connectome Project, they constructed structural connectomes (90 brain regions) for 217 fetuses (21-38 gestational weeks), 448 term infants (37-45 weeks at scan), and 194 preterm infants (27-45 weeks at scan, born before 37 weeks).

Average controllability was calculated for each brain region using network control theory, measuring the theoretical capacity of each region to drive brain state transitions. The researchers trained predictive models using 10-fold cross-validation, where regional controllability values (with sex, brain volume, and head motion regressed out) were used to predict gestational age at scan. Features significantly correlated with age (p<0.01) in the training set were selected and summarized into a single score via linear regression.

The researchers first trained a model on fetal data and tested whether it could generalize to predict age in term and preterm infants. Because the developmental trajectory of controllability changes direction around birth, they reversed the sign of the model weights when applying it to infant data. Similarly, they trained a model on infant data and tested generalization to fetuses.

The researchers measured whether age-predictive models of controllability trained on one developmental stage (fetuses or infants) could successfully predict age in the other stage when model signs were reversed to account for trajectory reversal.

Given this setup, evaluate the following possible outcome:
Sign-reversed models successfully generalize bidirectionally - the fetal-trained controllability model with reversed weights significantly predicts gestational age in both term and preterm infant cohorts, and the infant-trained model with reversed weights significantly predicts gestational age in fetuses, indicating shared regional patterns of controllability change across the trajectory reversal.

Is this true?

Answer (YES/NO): YES